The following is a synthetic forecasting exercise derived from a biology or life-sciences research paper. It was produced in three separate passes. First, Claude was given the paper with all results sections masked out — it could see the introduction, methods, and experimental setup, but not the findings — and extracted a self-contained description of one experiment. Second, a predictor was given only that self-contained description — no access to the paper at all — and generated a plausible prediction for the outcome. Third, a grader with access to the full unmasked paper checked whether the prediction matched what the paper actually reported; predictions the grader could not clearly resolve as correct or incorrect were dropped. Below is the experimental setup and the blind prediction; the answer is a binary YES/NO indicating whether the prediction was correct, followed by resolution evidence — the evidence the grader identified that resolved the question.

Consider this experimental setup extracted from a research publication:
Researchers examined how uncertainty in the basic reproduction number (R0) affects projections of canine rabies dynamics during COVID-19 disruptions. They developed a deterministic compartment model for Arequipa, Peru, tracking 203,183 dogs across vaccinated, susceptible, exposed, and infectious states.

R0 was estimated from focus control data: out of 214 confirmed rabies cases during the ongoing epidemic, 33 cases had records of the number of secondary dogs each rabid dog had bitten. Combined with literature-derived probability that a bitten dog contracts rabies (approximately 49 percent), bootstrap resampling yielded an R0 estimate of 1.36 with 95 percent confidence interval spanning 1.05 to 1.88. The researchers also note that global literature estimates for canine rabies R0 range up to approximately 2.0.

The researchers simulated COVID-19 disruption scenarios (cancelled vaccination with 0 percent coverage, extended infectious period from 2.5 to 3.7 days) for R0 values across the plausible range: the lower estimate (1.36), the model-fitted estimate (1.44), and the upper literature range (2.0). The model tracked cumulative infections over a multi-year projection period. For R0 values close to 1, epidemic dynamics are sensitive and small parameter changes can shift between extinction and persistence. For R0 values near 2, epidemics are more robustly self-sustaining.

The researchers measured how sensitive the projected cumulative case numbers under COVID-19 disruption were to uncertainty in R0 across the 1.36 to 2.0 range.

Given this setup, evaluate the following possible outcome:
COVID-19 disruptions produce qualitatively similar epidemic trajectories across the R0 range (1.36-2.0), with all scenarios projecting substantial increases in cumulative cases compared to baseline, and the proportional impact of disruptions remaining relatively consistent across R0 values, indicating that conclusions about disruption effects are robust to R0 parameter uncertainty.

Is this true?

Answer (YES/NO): YES